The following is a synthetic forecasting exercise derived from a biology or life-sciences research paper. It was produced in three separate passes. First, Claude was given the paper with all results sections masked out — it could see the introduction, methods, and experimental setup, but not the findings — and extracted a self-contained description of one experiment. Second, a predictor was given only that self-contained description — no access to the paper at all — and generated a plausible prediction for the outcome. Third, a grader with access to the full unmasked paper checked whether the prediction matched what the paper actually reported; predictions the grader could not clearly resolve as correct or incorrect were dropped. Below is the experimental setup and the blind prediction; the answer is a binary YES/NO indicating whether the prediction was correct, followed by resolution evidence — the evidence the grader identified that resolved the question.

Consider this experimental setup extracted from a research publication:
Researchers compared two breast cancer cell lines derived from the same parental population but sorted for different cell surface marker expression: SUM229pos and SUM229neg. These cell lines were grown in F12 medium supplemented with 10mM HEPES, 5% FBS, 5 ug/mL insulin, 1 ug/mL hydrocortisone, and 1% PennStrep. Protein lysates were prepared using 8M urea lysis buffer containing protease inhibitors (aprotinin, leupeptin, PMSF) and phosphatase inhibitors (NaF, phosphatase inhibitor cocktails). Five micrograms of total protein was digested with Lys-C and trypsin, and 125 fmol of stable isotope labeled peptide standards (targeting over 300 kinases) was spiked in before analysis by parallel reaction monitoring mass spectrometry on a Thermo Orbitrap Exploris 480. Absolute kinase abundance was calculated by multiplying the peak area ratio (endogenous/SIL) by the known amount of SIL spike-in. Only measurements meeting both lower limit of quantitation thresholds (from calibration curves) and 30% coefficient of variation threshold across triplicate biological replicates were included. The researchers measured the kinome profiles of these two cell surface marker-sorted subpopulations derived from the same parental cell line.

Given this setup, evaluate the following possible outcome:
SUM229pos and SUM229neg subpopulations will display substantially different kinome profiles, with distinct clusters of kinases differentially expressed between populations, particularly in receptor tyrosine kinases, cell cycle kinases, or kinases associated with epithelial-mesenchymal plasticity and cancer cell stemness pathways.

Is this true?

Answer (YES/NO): YES